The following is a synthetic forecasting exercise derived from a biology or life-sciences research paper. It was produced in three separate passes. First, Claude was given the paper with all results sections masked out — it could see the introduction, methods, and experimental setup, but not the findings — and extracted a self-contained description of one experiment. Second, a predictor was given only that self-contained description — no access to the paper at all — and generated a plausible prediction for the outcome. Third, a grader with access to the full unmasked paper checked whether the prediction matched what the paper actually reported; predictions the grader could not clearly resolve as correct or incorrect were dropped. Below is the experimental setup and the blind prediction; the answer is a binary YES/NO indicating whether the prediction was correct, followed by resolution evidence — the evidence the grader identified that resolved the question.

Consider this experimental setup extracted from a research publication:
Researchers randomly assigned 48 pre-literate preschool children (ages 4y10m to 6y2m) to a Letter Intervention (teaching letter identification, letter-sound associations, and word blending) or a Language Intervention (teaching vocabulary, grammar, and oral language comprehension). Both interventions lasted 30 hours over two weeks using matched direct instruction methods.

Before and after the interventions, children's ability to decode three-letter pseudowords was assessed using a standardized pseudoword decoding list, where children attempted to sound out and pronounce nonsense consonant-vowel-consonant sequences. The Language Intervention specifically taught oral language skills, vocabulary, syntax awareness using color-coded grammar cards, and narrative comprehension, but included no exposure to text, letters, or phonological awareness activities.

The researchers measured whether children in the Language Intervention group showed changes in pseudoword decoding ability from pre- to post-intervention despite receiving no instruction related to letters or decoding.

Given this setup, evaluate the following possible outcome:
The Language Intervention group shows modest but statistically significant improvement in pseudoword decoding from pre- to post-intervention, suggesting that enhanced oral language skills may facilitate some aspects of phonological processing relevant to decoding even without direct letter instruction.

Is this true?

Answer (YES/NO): NO